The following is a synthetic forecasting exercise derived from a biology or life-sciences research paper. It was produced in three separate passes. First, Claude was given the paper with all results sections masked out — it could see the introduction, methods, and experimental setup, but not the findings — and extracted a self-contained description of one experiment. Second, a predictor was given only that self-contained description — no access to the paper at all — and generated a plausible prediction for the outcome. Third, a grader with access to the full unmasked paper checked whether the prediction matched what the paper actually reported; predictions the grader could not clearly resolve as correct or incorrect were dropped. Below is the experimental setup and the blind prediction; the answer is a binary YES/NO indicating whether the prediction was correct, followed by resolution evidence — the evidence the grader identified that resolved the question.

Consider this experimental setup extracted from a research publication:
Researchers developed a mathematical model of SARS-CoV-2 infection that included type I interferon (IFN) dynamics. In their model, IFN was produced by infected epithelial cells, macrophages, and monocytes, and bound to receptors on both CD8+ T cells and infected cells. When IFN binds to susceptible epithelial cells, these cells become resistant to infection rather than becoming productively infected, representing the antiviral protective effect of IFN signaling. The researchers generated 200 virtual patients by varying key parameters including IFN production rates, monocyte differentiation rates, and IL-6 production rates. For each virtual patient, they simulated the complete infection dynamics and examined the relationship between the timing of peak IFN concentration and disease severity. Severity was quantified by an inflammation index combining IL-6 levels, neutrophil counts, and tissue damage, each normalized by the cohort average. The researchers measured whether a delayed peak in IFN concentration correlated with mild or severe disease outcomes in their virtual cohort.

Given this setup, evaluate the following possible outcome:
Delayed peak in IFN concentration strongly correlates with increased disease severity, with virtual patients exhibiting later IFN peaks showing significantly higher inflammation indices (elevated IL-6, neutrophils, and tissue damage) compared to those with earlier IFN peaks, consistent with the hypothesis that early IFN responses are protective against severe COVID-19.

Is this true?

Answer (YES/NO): YES